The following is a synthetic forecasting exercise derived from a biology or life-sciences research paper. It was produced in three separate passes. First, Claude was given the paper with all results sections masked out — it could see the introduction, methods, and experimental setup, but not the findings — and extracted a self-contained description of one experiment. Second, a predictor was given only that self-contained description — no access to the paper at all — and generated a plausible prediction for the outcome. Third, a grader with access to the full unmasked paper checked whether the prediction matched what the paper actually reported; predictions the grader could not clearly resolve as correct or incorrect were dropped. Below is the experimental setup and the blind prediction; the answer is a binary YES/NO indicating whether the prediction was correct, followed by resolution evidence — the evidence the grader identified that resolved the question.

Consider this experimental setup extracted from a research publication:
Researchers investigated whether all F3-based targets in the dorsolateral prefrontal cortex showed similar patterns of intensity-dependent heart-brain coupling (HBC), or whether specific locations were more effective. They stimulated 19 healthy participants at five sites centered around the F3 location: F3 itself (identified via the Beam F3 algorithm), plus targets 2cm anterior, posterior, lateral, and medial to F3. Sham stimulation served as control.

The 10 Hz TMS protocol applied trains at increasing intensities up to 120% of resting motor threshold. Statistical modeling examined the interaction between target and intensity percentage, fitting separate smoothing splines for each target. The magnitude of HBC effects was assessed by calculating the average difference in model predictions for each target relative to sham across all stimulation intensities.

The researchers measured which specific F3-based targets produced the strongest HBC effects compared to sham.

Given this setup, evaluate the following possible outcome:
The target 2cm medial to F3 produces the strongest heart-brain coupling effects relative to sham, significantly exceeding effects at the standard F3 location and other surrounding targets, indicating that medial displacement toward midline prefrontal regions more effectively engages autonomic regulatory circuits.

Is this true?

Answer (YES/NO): NO